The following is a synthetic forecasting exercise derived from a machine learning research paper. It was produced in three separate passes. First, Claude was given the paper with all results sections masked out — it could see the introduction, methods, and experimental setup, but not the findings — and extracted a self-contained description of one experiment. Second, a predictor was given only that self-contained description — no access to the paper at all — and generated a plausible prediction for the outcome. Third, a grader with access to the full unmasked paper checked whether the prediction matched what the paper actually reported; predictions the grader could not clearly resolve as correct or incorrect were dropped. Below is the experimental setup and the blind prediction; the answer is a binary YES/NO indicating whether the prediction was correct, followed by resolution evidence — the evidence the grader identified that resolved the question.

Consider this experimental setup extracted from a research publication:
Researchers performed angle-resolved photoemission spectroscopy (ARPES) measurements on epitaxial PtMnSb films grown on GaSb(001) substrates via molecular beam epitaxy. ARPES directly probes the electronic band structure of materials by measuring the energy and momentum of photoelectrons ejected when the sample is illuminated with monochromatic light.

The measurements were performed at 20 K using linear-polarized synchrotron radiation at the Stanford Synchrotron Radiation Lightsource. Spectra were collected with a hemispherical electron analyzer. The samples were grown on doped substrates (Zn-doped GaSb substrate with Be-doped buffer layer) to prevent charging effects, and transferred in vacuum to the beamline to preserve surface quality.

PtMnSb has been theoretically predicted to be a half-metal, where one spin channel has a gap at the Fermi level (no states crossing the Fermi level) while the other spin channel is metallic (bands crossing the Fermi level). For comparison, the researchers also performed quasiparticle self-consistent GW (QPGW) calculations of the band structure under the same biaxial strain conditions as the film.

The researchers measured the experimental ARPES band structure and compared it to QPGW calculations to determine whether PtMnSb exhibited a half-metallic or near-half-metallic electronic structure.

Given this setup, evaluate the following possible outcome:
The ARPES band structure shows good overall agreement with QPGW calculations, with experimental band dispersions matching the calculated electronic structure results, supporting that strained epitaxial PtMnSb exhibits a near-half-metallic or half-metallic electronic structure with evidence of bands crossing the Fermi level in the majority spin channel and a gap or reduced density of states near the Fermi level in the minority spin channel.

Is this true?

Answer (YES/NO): NO